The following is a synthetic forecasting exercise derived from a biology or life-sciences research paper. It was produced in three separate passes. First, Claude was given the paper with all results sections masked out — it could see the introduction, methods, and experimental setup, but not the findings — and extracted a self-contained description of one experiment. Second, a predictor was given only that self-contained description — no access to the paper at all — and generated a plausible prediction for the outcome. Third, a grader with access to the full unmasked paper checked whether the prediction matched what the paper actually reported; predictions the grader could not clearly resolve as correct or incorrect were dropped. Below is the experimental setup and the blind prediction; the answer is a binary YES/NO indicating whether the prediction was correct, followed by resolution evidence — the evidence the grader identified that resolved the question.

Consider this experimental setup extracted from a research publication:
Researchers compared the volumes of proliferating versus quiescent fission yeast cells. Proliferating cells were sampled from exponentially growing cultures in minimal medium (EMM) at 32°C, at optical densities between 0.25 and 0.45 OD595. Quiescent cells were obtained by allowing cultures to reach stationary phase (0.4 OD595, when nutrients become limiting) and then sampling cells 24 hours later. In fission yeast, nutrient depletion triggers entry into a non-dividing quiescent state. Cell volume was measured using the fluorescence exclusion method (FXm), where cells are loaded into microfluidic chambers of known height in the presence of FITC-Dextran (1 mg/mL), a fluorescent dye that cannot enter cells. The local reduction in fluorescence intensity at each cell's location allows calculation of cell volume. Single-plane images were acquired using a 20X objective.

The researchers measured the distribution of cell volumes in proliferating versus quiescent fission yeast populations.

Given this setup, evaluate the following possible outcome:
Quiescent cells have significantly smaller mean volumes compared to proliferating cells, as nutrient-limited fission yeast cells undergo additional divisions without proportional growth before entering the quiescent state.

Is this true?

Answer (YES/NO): YES